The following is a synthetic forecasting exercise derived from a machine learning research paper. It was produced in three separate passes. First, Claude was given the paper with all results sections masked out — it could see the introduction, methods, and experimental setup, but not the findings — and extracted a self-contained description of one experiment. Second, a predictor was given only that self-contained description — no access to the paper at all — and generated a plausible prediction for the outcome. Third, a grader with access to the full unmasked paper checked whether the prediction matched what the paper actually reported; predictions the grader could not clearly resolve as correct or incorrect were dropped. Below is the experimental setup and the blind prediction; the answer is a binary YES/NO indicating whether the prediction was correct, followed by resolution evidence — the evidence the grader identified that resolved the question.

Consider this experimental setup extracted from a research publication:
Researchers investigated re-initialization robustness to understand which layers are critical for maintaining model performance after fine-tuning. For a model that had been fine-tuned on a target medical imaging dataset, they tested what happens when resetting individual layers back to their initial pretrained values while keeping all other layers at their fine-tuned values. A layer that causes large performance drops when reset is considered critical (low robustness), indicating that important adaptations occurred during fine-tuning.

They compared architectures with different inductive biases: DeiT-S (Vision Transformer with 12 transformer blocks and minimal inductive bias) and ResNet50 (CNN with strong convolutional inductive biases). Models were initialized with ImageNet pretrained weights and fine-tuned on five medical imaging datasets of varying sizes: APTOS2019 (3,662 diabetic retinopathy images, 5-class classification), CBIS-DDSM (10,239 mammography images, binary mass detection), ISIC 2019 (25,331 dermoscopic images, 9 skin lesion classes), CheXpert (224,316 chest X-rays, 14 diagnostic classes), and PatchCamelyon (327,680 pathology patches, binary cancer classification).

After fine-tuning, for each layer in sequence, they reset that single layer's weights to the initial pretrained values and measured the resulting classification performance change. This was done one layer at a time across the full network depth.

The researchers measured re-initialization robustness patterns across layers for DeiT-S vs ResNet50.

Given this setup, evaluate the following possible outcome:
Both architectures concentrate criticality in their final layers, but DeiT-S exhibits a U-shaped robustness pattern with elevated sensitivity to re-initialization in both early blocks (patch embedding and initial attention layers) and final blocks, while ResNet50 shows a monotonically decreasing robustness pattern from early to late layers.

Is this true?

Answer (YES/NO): NO